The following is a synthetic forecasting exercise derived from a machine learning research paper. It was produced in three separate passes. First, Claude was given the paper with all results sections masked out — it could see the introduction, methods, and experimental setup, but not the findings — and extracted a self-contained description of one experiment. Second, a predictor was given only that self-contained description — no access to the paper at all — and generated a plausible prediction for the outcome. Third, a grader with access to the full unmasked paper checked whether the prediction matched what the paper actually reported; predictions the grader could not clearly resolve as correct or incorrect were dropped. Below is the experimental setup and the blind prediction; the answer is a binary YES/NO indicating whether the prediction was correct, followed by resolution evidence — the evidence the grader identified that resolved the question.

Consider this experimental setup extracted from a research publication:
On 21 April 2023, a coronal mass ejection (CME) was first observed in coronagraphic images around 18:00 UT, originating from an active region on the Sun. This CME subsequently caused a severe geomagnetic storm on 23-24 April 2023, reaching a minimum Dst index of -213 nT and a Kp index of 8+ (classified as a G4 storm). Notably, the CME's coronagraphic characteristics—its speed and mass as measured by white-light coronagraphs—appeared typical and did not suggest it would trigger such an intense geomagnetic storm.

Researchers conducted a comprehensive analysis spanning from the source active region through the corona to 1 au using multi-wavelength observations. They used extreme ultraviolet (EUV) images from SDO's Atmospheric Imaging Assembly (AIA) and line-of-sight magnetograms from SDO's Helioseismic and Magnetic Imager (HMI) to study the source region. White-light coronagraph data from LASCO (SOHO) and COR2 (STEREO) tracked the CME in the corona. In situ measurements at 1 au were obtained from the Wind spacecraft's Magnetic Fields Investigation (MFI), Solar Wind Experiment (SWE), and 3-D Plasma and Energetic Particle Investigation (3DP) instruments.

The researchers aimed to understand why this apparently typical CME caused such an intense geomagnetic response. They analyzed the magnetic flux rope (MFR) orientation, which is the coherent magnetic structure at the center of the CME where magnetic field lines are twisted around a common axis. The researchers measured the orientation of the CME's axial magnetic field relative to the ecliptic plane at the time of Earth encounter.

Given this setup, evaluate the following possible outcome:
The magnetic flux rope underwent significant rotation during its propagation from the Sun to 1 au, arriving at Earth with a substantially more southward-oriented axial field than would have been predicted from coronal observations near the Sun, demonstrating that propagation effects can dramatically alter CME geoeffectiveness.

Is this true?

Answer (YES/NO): NO